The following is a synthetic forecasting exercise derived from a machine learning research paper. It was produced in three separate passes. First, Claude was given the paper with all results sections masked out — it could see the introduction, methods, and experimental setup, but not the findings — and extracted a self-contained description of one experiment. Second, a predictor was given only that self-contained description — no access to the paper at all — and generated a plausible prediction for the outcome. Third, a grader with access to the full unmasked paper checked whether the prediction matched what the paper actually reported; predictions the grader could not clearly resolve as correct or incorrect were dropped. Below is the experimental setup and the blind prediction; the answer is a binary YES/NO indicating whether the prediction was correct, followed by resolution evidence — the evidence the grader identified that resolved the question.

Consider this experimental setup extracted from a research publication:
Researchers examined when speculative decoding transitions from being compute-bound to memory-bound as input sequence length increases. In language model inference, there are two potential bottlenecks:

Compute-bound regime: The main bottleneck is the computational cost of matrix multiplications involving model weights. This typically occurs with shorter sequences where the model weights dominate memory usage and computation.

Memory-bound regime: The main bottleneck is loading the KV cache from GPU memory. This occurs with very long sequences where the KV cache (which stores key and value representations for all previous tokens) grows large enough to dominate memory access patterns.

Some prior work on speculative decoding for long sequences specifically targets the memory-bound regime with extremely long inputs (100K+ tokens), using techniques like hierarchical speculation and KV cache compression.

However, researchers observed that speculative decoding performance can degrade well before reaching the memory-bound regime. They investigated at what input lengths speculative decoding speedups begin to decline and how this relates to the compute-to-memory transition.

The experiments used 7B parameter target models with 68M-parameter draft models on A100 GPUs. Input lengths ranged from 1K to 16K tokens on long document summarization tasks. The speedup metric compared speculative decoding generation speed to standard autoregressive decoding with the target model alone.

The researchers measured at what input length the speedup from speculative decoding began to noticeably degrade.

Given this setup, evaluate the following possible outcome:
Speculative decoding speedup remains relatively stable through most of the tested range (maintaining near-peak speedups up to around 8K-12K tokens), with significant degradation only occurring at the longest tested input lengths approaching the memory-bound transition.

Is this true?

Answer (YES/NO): NO